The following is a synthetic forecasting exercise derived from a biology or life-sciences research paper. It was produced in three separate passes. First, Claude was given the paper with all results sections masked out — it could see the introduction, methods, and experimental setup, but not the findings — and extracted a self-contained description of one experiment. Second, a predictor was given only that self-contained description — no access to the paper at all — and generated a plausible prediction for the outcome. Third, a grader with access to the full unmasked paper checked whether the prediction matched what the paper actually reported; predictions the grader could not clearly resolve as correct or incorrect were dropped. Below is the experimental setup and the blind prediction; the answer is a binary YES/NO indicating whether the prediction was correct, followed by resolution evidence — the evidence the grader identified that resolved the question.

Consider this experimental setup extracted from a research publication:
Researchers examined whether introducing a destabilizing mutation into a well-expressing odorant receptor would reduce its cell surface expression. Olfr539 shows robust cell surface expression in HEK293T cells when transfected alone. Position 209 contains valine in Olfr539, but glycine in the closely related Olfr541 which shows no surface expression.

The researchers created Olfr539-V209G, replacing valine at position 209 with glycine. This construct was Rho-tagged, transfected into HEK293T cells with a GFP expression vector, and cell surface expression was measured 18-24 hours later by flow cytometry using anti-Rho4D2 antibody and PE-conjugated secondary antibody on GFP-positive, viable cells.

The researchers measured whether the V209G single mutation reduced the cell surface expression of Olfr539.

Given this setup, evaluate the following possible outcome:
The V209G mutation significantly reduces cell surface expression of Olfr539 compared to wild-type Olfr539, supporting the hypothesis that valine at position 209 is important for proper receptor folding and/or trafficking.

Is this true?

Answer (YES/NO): YES